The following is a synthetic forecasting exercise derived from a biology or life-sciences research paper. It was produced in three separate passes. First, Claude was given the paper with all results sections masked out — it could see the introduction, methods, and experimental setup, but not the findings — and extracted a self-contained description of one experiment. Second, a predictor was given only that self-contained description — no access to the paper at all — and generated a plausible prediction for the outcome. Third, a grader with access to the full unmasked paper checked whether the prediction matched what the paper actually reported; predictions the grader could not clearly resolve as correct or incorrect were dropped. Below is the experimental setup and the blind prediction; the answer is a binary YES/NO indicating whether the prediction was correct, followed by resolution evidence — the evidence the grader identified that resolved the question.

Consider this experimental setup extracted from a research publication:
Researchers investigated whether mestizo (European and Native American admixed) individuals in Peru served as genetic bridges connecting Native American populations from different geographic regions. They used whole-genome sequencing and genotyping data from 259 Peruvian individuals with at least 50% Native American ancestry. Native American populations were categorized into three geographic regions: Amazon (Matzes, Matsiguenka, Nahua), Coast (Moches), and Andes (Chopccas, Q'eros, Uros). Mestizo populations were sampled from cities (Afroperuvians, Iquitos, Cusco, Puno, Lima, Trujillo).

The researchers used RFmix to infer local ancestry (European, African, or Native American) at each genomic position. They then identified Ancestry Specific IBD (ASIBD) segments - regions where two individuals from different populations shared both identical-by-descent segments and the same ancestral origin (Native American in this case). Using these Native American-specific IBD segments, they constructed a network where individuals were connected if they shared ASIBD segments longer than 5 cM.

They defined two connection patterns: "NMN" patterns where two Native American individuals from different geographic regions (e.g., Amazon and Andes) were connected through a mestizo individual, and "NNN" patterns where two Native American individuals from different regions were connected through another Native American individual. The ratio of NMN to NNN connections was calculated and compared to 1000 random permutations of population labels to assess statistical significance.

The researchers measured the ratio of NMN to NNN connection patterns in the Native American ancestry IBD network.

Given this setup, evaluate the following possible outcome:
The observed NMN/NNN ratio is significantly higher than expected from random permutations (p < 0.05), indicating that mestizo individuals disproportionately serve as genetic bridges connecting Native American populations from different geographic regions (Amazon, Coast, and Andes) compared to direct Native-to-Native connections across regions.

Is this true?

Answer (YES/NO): YES